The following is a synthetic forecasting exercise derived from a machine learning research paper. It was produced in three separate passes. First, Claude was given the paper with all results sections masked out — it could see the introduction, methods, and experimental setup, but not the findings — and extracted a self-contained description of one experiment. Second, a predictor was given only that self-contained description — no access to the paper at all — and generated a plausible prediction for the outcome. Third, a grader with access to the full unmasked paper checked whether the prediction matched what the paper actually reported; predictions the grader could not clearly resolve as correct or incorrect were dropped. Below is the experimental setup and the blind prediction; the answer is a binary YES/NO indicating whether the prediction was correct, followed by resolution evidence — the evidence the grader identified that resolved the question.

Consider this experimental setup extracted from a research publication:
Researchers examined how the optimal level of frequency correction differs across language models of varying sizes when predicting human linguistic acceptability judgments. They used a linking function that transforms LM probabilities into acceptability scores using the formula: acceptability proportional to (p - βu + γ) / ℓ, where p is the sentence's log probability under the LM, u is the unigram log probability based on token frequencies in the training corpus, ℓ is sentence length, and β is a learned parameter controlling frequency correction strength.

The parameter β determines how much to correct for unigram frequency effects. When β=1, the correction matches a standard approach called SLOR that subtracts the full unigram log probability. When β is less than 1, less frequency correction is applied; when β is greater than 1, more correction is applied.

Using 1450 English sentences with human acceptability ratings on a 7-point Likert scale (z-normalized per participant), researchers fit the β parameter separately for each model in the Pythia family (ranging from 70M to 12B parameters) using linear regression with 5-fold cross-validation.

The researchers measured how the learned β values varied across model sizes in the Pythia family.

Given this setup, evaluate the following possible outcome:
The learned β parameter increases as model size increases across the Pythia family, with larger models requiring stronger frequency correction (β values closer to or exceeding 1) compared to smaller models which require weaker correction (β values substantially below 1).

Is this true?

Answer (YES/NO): NO